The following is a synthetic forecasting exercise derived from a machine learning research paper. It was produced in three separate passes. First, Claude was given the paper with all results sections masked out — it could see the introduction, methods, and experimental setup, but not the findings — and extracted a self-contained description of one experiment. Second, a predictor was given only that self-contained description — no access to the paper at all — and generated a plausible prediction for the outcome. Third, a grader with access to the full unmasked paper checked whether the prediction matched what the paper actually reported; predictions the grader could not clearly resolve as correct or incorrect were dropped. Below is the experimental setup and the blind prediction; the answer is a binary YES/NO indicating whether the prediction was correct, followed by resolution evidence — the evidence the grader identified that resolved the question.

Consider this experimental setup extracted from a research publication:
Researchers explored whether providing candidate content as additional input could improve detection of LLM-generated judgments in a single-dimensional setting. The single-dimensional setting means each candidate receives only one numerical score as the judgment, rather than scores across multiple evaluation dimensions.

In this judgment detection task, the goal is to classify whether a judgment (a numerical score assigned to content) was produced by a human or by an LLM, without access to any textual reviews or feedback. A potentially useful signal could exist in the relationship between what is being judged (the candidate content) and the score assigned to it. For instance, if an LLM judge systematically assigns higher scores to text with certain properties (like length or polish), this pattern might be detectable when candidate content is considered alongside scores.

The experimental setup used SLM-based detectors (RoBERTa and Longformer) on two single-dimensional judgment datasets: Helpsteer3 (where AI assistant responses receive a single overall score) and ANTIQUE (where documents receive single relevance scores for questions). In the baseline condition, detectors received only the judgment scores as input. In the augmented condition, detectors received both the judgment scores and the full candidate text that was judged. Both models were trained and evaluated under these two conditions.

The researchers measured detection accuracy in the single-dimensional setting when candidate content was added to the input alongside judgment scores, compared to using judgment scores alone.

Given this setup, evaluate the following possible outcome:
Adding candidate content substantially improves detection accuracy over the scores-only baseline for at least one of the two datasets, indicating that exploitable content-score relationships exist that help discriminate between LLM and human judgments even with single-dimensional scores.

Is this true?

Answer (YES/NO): NO